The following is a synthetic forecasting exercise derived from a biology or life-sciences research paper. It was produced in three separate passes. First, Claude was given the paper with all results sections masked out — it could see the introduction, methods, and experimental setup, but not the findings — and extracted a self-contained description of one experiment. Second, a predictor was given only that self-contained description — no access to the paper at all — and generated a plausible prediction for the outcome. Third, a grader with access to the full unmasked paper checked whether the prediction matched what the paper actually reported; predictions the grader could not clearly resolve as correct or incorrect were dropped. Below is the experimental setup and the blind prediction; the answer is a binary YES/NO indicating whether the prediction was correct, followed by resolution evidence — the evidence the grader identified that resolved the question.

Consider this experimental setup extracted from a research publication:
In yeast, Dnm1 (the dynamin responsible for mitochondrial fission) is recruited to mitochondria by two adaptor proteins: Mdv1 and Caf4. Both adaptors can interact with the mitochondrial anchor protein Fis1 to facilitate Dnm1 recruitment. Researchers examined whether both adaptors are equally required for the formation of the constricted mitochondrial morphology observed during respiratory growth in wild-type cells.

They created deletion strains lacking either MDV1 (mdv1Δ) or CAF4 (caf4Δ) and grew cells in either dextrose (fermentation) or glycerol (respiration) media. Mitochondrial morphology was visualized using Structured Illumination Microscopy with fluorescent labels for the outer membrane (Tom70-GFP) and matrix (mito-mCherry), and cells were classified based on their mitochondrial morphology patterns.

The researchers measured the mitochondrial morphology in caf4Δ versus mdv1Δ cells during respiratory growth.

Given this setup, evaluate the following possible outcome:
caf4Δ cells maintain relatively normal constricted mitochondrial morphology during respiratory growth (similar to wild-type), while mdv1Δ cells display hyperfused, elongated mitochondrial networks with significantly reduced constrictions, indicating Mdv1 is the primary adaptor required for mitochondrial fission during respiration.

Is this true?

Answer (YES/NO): NO